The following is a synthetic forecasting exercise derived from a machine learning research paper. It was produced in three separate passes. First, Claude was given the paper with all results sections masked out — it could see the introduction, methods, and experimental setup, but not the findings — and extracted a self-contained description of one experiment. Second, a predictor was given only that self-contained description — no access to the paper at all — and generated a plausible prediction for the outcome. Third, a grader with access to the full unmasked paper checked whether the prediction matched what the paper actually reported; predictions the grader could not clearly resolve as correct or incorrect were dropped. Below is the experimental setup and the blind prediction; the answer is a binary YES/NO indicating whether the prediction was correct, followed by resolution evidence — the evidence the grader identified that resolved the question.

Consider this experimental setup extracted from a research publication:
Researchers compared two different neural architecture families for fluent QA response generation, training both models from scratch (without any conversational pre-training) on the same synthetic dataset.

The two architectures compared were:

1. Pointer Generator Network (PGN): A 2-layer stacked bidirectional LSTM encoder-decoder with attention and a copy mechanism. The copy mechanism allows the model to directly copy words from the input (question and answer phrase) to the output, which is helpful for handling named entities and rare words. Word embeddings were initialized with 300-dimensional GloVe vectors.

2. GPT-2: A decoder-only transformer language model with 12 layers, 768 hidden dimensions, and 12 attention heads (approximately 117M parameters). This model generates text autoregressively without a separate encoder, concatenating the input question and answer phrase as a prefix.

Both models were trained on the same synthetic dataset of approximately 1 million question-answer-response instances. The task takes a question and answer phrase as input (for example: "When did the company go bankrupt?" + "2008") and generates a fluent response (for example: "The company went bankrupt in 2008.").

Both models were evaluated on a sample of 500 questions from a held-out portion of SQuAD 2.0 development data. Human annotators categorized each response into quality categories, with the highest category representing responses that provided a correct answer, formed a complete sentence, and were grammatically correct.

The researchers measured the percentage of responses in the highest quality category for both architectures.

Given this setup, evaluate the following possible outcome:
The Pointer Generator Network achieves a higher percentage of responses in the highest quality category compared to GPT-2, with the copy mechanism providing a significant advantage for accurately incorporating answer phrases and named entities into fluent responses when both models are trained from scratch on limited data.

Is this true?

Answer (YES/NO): NO